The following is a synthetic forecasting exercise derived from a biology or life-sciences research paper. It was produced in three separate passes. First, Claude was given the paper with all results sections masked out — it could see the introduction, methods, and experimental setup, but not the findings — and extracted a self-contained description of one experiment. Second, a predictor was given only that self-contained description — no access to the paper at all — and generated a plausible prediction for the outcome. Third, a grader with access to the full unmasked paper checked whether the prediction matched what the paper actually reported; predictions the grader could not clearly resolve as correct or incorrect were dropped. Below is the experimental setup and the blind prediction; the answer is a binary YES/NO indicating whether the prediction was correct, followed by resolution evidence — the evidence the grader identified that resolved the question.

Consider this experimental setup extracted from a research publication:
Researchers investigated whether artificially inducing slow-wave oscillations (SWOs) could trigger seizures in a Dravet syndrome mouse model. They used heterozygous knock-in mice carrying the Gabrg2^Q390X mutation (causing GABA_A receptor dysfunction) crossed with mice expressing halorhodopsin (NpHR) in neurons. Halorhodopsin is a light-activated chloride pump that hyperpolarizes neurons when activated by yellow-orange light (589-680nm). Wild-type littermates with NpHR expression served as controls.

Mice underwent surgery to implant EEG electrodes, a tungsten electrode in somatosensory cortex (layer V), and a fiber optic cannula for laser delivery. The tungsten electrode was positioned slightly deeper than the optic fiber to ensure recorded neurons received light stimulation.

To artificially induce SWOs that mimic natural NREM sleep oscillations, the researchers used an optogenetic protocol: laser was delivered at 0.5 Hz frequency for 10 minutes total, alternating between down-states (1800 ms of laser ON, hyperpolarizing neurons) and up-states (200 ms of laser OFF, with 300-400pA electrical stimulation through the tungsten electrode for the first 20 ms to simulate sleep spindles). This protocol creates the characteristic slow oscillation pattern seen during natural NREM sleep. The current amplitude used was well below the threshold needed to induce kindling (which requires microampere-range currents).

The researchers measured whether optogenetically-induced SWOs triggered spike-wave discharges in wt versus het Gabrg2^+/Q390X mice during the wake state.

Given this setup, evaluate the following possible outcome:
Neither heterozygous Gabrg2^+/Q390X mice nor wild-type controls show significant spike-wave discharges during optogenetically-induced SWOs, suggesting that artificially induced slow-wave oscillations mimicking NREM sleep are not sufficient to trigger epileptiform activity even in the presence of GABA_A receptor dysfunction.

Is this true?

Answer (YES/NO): NO